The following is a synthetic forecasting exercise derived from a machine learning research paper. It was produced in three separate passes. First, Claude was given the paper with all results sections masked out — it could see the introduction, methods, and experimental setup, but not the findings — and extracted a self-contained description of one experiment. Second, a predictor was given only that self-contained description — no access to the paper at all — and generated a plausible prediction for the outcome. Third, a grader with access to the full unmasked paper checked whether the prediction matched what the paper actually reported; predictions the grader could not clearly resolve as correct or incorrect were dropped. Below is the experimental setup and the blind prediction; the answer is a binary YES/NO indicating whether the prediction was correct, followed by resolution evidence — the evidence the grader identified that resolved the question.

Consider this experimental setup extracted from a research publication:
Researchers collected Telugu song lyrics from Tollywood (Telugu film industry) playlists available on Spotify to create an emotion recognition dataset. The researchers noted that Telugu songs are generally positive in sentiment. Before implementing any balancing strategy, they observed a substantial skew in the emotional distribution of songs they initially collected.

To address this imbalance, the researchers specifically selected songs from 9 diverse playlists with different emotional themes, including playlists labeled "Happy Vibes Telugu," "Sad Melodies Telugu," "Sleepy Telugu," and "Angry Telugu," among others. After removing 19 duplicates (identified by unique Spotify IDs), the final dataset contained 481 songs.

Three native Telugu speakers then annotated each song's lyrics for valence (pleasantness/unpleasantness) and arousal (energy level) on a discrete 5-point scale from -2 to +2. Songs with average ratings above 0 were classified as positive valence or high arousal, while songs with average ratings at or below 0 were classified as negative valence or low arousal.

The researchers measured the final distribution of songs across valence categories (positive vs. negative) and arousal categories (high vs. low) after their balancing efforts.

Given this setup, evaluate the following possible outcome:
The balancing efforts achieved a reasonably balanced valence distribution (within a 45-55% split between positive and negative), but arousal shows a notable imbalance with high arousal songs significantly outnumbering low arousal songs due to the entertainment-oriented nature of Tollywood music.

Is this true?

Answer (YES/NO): NO